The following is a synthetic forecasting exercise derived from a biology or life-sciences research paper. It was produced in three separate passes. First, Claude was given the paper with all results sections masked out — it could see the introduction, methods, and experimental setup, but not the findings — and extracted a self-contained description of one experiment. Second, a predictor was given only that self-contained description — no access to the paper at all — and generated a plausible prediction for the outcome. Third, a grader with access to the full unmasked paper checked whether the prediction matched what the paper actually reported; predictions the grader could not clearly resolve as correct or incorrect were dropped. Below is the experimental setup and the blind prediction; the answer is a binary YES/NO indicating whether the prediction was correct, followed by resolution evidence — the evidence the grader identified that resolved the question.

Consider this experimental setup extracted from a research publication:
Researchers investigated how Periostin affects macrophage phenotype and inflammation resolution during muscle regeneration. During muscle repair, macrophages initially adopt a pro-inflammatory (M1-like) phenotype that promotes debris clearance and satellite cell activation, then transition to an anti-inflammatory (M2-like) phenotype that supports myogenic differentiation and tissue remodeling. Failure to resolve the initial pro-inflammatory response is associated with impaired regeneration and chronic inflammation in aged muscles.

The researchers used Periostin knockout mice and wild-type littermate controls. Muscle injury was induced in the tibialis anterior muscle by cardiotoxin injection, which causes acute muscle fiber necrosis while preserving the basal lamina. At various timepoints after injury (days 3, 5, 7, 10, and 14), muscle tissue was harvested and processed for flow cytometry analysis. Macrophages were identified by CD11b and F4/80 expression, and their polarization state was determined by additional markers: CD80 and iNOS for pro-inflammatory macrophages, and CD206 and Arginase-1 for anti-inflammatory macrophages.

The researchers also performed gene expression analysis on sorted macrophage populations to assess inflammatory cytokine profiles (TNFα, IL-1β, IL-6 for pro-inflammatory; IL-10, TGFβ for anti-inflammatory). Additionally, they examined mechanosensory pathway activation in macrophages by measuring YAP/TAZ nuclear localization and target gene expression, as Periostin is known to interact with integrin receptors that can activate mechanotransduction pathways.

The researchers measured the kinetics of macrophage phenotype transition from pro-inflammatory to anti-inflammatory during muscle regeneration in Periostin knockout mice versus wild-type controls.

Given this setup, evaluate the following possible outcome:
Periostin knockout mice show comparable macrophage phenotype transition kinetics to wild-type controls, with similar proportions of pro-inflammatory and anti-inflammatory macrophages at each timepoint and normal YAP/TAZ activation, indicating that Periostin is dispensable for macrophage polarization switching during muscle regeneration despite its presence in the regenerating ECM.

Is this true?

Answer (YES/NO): NO